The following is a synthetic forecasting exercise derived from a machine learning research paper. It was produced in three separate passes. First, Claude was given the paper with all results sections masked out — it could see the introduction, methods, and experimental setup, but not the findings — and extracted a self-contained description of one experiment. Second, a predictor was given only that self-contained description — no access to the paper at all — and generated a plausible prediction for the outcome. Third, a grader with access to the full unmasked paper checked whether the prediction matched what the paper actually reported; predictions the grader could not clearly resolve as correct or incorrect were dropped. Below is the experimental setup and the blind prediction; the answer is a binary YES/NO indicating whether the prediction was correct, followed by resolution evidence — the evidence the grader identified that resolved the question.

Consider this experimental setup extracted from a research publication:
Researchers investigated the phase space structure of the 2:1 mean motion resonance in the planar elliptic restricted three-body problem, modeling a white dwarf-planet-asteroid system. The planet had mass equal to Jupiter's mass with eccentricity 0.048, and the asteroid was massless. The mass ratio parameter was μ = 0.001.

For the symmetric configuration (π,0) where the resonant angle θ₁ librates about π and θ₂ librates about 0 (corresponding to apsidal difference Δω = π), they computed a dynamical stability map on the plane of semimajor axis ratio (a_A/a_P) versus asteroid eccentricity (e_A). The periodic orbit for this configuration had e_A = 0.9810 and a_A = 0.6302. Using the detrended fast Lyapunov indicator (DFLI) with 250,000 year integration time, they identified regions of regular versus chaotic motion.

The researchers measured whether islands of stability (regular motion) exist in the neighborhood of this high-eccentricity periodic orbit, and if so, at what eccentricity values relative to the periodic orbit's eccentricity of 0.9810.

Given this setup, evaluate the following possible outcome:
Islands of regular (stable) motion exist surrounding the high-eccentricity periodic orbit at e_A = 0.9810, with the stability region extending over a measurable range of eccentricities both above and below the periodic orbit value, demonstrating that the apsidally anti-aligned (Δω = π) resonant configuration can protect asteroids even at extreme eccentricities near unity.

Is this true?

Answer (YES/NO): NO